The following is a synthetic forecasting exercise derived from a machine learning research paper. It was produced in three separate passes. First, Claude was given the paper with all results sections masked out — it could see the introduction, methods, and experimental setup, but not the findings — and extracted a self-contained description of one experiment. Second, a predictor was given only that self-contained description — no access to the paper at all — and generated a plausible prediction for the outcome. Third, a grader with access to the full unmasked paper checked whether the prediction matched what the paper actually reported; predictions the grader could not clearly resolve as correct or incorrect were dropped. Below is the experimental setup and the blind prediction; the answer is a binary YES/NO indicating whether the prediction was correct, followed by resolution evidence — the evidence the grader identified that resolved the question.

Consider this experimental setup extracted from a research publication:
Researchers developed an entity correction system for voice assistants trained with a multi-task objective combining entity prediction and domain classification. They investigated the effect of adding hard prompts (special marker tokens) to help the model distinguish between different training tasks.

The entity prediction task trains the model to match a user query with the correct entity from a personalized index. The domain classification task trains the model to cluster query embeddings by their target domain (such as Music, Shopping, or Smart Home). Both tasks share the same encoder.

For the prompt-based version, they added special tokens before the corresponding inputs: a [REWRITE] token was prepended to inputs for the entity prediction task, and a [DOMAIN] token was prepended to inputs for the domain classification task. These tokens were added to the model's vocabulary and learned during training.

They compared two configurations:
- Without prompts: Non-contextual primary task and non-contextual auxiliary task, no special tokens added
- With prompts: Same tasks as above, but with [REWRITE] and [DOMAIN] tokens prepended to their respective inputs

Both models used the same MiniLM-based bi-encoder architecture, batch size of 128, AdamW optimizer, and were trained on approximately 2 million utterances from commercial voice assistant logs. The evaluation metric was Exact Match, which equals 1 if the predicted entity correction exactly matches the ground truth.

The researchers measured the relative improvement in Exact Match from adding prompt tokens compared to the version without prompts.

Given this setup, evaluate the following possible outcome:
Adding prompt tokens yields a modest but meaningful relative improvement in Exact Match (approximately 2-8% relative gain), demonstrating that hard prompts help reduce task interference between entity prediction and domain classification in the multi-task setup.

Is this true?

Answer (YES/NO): YES